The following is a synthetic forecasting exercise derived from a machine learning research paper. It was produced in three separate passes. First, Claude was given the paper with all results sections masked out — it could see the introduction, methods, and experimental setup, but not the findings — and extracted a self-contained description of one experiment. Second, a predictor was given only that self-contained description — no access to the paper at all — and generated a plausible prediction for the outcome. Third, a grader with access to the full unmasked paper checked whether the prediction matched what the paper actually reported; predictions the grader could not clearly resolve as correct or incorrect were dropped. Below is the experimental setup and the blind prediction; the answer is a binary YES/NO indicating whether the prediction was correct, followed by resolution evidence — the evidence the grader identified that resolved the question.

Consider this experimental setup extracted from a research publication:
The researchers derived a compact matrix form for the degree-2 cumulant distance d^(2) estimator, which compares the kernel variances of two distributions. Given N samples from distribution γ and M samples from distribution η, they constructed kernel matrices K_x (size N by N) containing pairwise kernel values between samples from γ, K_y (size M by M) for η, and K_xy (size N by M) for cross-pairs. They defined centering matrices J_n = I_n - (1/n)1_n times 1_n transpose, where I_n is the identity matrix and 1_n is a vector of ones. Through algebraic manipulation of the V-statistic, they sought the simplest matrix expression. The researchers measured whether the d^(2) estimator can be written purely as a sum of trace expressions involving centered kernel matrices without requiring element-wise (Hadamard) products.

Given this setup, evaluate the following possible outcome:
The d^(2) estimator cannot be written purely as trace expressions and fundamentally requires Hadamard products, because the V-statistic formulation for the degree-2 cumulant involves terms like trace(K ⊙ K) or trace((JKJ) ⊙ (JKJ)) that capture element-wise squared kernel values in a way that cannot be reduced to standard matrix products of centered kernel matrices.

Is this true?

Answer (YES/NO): NO